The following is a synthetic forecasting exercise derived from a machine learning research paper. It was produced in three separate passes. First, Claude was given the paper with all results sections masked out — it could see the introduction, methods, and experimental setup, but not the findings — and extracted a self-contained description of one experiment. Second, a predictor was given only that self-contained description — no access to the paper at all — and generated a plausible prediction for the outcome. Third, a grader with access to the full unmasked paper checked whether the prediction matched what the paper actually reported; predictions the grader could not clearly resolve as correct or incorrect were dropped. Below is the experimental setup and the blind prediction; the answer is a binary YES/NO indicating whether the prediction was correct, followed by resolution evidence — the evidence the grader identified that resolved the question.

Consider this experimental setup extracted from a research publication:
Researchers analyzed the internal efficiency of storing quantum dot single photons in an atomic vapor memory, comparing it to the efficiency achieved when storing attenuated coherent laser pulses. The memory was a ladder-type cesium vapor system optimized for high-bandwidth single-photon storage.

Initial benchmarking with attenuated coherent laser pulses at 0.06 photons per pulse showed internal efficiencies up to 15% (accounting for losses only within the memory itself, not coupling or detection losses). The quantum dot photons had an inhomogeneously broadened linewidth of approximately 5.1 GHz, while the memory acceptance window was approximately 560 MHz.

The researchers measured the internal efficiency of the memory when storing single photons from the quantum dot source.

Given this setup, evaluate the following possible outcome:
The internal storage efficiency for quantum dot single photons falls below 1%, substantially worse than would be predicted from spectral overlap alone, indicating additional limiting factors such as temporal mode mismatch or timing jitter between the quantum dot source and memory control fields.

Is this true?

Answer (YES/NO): YES